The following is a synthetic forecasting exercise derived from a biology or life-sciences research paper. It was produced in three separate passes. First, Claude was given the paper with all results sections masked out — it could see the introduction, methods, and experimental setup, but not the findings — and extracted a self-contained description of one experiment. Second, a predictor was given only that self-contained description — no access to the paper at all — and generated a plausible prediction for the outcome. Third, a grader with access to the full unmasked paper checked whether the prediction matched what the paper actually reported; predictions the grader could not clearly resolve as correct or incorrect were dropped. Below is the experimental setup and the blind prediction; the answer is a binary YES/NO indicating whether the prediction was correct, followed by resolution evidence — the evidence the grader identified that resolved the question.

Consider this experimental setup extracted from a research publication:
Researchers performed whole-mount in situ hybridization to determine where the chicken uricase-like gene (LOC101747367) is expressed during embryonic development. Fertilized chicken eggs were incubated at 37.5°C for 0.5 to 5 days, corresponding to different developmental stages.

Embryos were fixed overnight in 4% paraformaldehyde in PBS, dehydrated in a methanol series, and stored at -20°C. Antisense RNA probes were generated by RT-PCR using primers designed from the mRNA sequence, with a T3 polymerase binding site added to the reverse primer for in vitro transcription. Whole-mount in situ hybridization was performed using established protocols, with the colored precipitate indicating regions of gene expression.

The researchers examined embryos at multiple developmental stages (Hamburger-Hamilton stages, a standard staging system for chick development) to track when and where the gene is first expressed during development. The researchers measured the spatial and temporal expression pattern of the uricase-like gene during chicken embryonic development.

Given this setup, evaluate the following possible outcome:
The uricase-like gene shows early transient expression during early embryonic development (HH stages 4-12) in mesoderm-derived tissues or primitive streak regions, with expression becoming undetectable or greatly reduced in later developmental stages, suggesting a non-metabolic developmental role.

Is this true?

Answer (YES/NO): NO